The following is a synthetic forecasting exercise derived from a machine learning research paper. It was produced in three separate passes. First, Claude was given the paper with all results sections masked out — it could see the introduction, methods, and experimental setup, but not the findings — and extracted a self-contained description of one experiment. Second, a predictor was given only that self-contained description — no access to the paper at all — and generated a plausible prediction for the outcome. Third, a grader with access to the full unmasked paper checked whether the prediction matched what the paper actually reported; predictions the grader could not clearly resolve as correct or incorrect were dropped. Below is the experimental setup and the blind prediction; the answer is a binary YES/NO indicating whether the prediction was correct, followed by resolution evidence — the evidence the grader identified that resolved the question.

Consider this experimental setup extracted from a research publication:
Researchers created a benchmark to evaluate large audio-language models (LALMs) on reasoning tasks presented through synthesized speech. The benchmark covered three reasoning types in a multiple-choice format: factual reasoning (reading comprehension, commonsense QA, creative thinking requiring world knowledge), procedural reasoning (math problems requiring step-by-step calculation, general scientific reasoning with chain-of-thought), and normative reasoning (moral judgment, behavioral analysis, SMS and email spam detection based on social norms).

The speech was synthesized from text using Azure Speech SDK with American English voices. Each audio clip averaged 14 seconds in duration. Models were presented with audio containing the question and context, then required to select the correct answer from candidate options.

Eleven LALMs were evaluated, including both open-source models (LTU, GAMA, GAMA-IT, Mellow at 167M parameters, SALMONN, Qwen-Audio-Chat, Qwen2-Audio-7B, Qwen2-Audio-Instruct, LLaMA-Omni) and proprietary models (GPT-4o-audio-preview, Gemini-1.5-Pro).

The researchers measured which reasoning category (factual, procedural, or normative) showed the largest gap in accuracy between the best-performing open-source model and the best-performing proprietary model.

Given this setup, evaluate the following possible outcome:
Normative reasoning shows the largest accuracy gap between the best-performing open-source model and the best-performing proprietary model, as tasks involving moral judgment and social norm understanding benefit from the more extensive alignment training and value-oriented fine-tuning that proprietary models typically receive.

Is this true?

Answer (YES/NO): NO